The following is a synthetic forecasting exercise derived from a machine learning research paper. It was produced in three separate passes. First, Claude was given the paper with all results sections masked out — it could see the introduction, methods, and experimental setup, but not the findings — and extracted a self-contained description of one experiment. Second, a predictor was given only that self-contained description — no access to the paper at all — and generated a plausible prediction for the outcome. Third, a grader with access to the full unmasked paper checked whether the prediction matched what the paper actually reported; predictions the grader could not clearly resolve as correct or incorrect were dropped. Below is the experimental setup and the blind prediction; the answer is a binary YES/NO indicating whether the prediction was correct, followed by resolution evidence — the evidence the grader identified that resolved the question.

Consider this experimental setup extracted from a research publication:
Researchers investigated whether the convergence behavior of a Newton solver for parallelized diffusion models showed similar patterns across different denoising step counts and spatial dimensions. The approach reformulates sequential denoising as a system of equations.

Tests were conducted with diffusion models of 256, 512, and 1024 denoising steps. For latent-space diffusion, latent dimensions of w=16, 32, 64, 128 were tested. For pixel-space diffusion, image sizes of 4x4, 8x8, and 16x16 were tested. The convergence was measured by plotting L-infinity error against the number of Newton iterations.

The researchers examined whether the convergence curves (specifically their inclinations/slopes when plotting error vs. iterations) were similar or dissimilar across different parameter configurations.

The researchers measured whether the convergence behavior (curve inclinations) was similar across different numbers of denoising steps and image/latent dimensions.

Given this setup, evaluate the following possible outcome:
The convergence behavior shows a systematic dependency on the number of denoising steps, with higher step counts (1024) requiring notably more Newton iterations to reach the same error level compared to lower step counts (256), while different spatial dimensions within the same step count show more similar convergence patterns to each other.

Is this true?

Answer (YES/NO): NO